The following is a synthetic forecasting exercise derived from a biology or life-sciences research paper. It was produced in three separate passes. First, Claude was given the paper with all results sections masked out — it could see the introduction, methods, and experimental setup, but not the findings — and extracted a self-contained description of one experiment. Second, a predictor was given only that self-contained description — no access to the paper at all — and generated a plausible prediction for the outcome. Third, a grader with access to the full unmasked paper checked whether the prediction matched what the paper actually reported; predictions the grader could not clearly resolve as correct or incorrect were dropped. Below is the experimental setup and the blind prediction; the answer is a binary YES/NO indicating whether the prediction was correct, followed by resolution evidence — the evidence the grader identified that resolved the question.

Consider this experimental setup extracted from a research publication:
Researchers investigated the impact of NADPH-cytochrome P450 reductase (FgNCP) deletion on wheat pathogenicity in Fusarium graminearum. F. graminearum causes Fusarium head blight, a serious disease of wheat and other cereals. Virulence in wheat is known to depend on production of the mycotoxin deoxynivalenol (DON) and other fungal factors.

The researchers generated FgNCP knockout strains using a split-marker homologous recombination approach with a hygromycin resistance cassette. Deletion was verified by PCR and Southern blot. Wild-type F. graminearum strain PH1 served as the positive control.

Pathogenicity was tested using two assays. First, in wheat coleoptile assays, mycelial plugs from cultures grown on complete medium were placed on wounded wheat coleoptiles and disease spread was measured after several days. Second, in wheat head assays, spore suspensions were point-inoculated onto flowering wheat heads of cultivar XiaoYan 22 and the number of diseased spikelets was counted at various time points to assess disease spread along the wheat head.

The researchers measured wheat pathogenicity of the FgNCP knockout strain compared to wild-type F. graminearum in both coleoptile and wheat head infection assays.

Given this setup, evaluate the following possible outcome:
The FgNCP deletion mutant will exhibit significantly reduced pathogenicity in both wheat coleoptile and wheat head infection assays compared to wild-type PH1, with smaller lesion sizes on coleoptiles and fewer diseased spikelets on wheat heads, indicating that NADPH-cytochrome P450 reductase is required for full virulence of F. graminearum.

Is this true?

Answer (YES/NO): YES